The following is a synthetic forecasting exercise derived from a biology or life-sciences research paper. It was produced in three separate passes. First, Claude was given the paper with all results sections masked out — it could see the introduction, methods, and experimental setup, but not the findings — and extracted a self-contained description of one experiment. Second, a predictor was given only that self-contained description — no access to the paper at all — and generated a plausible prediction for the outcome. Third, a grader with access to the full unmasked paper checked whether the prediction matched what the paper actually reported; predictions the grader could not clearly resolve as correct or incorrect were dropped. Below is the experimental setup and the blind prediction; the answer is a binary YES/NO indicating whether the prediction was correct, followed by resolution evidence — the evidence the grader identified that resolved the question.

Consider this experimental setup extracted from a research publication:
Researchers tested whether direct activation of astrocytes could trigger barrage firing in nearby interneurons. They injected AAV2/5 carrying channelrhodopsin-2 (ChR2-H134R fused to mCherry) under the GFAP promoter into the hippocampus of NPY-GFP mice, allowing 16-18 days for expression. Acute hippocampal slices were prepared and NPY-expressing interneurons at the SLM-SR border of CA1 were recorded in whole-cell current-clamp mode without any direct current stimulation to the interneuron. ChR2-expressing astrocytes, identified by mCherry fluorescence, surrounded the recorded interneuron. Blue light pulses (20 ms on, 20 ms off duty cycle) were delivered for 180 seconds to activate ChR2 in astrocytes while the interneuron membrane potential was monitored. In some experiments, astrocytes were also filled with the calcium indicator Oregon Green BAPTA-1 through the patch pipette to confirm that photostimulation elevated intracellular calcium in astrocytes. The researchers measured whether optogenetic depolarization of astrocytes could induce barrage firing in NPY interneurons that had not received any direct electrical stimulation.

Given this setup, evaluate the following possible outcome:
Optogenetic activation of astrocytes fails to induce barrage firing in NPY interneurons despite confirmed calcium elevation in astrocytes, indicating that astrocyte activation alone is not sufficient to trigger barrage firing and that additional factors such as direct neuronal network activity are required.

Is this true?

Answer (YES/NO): NO